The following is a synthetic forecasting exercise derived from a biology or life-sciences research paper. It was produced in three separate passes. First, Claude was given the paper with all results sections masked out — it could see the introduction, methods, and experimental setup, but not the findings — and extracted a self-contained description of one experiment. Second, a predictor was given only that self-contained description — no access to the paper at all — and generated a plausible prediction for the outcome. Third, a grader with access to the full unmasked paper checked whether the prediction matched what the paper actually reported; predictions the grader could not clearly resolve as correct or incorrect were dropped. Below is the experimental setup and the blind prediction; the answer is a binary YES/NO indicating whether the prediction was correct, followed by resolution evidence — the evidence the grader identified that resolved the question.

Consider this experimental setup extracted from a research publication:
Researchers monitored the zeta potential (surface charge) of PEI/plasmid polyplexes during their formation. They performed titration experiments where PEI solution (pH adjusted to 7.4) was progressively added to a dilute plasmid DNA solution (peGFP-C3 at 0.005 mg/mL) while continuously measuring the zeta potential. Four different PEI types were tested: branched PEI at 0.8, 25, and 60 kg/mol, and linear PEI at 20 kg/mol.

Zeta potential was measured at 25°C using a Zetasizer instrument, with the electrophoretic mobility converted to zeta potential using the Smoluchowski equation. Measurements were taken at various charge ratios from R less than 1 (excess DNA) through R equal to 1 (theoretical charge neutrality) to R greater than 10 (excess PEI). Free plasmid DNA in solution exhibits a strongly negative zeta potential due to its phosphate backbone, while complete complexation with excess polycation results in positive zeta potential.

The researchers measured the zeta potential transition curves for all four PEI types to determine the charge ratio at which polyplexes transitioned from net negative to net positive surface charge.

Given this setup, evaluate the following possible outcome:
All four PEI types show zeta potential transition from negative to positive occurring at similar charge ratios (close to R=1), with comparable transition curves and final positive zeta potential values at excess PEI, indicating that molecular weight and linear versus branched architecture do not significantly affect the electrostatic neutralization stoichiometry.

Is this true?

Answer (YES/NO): NO